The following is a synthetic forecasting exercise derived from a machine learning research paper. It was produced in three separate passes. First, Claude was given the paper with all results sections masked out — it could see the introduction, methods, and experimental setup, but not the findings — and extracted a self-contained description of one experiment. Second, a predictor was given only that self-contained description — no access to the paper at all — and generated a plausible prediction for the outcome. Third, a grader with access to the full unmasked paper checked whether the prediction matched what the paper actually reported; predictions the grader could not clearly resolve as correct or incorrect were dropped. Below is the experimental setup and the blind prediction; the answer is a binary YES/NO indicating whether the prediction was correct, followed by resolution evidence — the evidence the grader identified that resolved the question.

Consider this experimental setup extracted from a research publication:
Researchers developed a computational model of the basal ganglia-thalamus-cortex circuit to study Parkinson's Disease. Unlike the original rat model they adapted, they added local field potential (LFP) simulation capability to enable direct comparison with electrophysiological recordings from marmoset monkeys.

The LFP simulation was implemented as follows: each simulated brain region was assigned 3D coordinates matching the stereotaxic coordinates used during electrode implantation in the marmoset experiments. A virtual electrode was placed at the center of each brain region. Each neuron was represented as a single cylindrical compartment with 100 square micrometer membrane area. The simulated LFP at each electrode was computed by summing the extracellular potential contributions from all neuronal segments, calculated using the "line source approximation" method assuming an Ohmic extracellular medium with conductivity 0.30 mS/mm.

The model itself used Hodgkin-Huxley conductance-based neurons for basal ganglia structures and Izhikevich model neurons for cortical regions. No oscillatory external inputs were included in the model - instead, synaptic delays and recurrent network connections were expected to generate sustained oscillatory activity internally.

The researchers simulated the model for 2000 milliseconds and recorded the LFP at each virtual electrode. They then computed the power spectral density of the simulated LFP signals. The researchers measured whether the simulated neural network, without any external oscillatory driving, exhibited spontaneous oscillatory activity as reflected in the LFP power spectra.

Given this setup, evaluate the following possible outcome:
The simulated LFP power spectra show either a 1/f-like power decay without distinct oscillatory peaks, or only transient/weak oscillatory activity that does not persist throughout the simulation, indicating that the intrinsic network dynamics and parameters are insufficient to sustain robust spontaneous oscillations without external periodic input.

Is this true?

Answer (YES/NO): NO